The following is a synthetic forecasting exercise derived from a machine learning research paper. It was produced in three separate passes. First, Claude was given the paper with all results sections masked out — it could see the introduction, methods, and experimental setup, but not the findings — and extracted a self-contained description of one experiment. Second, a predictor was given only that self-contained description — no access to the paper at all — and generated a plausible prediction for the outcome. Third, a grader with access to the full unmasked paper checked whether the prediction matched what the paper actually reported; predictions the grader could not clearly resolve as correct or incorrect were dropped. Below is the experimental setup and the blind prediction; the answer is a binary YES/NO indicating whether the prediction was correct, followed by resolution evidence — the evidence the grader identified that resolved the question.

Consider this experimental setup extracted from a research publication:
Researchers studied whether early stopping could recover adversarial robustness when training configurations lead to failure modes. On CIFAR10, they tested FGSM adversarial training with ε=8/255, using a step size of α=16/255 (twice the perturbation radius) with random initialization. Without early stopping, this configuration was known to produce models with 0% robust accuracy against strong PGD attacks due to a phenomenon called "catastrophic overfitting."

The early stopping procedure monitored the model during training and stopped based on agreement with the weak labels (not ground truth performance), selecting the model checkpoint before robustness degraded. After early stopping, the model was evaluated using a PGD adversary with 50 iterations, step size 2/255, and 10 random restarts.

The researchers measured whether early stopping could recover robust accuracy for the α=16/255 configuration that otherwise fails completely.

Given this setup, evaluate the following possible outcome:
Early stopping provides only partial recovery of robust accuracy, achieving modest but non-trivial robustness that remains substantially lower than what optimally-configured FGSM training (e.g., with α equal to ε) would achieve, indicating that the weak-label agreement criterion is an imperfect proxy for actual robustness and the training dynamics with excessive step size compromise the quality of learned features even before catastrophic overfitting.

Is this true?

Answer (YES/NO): NO